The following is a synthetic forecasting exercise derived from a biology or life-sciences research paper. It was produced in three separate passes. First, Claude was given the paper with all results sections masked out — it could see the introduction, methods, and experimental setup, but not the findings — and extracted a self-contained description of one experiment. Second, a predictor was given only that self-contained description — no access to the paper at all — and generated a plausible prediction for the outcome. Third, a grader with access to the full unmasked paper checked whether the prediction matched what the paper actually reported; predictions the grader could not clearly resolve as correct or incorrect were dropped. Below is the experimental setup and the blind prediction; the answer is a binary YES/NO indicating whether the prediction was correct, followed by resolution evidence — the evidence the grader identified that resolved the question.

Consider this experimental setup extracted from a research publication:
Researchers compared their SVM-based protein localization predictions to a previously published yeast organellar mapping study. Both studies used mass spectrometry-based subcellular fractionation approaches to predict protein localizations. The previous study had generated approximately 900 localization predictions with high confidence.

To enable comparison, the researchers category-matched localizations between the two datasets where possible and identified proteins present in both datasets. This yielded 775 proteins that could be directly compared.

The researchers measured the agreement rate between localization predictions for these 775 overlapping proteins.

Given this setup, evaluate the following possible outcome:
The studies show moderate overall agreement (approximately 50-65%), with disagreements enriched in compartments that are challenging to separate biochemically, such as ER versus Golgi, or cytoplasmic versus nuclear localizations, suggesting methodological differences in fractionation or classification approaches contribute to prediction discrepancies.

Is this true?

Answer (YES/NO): NO